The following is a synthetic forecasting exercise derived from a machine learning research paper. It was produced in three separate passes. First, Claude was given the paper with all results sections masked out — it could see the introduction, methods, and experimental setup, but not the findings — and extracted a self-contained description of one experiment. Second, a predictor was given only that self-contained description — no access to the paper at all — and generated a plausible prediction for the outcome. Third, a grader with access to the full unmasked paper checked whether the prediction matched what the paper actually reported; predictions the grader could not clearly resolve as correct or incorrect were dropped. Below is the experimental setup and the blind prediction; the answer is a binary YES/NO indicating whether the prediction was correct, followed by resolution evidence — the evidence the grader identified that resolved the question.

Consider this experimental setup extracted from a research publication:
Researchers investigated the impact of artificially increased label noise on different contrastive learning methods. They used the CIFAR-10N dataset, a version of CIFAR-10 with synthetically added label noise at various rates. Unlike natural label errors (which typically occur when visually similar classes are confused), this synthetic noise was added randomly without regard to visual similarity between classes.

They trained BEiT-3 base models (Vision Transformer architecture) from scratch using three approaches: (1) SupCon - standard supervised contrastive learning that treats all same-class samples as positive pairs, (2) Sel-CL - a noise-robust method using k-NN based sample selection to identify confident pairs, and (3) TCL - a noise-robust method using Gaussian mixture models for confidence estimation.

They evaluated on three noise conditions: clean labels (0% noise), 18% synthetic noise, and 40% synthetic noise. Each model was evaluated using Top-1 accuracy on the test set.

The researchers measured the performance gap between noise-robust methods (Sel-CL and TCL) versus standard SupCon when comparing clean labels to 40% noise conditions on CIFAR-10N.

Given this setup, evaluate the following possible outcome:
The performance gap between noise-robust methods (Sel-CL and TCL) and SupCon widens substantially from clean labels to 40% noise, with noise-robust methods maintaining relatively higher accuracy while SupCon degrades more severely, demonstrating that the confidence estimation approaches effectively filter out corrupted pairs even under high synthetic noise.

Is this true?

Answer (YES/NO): YES